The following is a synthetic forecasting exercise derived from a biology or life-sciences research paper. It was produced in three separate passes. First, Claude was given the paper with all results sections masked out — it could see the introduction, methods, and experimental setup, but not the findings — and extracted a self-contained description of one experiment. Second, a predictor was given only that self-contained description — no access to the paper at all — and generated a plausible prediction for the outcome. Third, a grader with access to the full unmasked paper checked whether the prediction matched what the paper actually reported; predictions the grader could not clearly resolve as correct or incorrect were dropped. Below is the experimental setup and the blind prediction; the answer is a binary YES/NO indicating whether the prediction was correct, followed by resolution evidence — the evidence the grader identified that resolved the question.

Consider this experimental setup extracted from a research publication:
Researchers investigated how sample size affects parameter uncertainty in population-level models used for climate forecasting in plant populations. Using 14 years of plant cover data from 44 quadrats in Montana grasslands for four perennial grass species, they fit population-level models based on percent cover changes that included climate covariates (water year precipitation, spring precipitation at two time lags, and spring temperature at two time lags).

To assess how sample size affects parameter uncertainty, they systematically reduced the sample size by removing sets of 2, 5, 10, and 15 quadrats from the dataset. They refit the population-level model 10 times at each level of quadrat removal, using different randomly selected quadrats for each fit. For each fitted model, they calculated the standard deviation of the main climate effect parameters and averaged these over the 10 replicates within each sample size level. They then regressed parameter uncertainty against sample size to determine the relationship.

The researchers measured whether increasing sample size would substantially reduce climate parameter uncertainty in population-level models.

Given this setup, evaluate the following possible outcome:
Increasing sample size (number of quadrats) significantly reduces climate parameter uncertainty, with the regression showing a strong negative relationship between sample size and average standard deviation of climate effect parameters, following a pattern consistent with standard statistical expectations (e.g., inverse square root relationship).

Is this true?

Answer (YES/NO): NO